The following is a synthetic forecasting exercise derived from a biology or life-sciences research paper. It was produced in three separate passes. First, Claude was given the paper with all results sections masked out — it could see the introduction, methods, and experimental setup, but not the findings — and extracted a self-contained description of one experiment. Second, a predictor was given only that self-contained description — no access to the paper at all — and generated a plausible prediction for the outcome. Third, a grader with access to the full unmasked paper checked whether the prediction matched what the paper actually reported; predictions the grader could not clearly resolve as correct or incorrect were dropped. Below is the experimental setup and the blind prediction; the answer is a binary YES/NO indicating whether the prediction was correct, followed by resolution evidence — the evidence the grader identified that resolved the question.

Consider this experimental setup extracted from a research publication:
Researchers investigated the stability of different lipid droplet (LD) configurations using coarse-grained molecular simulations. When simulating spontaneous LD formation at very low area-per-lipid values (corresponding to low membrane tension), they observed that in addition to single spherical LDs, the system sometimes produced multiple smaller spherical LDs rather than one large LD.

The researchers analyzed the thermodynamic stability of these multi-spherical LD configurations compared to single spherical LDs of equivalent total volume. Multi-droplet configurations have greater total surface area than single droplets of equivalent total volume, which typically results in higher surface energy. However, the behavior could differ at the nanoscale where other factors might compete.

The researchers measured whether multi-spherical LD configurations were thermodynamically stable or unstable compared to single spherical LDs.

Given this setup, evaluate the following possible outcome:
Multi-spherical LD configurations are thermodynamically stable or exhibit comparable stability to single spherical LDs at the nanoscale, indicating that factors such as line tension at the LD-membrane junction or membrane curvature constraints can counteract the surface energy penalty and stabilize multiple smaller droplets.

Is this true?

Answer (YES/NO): NO